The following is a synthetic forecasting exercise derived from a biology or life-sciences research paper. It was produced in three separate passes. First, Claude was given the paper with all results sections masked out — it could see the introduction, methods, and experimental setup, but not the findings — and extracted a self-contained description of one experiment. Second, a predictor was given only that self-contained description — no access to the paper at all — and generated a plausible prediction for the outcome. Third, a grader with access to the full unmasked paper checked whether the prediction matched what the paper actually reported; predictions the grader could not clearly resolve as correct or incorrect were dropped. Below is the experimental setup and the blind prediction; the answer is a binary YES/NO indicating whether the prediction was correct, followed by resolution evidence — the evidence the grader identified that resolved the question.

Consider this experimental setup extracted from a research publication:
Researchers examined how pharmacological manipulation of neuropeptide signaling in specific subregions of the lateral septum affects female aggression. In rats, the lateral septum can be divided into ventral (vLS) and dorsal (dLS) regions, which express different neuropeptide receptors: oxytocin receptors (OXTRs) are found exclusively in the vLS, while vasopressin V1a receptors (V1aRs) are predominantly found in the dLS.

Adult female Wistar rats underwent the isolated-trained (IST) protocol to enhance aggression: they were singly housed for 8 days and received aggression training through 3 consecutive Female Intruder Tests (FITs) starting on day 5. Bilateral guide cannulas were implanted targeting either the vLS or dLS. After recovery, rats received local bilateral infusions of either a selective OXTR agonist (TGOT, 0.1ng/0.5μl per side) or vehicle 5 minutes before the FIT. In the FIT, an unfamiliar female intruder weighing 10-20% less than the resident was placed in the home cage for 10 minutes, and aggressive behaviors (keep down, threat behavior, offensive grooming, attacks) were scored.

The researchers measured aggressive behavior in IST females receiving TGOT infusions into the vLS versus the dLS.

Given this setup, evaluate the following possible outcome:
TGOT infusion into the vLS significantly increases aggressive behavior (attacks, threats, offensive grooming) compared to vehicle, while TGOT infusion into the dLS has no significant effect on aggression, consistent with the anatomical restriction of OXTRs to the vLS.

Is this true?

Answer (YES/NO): NO